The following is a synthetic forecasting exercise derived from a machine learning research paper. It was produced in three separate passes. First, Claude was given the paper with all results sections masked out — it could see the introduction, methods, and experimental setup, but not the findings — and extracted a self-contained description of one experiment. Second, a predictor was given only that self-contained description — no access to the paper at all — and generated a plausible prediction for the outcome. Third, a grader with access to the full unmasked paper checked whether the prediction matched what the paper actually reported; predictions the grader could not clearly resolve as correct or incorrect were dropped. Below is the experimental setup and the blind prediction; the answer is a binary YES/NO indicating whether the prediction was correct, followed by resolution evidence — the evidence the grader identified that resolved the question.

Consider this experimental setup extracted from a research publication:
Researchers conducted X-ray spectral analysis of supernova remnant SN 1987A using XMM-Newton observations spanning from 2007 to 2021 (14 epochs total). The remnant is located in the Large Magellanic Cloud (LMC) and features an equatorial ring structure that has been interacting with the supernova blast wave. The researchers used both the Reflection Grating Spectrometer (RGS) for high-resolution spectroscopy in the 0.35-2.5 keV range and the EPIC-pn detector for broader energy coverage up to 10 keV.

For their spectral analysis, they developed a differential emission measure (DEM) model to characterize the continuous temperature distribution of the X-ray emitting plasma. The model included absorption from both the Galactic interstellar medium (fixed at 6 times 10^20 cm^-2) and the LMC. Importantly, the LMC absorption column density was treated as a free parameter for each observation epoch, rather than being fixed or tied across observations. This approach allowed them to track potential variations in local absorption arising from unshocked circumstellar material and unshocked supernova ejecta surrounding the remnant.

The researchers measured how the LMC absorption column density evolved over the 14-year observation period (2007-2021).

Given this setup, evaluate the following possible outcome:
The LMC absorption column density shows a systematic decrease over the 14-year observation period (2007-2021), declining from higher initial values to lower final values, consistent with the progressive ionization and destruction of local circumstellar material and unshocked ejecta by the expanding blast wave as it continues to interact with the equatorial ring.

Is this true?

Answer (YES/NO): NO